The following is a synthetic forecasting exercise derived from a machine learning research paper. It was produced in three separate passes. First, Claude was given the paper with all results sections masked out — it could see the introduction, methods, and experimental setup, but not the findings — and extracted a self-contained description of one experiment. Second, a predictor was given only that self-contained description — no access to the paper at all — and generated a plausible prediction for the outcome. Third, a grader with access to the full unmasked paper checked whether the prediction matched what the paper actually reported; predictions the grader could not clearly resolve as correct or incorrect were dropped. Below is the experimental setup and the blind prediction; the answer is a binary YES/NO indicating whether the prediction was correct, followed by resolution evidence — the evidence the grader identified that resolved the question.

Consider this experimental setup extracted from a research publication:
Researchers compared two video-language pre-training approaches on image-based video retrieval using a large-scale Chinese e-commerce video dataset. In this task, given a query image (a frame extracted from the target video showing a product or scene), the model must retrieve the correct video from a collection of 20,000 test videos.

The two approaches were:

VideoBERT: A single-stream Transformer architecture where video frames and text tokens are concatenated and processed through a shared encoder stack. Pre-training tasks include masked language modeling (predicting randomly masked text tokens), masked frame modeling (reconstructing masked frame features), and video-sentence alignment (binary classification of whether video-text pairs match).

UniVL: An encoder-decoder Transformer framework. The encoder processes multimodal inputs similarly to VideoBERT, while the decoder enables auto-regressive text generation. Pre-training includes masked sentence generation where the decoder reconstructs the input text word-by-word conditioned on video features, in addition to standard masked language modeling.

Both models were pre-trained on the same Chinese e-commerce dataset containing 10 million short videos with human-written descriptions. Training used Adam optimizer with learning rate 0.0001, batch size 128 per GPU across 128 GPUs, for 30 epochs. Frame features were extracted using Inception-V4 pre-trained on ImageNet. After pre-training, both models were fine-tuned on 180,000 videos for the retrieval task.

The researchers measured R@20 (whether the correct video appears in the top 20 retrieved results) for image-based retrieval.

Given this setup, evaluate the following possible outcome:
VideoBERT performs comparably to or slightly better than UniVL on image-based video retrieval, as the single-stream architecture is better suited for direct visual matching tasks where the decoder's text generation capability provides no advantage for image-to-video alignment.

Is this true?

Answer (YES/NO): NO